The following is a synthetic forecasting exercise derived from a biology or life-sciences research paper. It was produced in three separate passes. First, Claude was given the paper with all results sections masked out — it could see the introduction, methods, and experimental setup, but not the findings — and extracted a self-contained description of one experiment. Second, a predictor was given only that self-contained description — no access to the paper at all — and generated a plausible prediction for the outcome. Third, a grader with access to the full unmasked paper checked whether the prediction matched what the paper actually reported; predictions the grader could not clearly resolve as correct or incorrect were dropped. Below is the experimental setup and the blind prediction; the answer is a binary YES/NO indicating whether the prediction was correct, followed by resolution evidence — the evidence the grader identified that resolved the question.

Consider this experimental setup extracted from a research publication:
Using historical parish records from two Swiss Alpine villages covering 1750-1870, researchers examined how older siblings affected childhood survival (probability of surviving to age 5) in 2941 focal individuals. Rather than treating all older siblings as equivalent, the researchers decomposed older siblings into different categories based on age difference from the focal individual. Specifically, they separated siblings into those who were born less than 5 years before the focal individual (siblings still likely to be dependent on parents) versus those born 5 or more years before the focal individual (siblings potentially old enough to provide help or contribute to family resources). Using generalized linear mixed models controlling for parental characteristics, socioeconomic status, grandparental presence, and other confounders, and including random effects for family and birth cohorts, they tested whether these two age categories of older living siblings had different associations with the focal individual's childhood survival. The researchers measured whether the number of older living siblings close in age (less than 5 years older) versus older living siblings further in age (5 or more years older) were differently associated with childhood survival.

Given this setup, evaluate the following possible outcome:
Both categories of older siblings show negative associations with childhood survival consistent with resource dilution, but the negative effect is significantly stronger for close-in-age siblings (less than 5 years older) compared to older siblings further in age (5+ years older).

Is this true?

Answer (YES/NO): NO